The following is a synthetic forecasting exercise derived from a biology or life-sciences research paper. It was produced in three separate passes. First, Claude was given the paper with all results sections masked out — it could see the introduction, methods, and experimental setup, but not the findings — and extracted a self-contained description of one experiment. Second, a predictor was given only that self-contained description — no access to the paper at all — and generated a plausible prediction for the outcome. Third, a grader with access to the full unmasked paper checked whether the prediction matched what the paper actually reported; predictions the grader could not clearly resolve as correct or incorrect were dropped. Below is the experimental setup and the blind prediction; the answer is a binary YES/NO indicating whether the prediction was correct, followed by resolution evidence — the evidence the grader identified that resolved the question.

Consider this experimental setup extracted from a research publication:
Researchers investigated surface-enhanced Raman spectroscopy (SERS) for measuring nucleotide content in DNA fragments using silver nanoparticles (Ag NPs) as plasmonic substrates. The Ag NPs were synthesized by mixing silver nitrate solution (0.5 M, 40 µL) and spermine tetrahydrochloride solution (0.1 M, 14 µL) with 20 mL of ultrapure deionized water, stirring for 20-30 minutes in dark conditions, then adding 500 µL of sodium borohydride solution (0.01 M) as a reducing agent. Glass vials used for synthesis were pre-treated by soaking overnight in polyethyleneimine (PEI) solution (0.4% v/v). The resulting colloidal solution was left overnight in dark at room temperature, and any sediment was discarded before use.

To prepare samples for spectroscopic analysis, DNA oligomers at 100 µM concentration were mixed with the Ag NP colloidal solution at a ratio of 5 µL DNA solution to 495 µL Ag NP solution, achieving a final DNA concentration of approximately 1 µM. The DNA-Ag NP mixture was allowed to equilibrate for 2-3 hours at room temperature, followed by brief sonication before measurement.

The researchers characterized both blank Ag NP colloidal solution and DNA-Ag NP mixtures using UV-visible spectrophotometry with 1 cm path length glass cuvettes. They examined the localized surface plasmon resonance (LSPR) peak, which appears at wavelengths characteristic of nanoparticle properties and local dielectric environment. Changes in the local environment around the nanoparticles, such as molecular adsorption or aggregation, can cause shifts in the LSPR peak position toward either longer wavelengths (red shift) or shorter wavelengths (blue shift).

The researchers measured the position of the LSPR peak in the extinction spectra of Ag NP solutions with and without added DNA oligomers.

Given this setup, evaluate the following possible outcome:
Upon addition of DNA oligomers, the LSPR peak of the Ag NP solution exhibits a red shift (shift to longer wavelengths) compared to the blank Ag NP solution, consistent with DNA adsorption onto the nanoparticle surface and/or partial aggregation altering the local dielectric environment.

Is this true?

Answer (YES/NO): YES